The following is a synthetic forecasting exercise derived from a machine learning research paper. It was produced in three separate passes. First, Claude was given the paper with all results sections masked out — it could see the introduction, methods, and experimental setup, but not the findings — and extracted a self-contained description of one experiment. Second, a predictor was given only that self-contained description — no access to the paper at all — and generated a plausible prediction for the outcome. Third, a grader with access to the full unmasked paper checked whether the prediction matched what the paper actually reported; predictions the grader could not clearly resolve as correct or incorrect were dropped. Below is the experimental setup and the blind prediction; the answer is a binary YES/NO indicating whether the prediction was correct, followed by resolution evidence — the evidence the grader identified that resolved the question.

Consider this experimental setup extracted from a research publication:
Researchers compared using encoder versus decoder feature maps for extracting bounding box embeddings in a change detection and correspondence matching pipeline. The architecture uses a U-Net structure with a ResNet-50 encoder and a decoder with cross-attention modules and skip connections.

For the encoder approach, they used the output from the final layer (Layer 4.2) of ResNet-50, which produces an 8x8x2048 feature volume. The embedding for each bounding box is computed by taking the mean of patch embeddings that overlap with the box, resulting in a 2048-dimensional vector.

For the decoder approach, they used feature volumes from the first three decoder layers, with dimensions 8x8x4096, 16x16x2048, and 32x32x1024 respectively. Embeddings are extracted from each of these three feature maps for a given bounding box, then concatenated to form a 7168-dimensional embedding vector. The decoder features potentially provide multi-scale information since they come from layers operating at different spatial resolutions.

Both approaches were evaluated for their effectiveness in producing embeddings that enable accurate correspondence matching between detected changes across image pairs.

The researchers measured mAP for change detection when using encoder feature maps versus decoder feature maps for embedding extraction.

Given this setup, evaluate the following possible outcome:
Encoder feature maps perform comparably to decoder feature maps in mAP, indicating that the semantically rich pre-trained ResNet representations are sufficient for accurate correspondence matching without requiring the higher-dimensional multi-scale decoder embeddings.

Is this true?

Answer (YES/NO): NO